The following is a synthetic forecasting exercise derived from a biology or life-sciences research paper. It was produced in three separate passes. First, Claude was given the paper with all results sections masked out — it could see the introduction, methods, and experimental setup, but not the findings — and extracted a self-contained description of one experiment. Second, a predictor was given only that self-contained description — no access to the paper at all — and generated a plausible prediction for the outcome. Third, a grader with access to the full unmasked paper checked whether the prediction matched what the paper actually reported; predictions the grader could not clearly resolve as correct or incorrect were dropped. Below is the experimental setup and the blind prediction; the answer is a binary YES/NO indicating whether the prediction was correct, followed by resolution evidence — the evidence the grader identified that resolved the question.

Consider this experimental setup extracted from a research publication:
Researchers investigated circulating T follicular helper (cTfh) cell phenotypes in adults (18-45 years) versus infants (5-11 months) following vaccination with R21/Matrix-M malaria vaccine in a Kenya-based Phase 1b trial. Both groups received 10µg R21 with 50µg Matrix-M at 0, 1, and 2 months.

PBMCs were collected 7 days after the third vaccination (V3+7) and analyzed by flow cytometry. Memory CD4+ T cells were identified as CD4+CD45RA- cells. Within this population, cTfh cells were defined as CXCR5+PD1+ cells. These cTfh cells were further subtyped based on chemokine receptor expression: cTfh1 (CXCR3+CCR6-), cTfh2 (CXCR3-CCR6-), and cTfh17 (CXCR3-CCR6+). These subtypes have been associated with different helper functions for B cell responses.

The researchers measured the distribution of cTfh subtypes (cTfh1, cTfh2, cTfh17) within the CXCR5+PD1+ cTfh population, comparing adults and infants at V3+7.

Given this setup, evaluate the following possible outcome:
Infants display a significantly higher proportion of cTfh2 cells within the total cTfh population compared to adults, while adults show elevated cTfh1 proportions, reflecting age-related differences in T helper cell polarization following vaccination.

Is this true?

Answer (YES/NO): NO